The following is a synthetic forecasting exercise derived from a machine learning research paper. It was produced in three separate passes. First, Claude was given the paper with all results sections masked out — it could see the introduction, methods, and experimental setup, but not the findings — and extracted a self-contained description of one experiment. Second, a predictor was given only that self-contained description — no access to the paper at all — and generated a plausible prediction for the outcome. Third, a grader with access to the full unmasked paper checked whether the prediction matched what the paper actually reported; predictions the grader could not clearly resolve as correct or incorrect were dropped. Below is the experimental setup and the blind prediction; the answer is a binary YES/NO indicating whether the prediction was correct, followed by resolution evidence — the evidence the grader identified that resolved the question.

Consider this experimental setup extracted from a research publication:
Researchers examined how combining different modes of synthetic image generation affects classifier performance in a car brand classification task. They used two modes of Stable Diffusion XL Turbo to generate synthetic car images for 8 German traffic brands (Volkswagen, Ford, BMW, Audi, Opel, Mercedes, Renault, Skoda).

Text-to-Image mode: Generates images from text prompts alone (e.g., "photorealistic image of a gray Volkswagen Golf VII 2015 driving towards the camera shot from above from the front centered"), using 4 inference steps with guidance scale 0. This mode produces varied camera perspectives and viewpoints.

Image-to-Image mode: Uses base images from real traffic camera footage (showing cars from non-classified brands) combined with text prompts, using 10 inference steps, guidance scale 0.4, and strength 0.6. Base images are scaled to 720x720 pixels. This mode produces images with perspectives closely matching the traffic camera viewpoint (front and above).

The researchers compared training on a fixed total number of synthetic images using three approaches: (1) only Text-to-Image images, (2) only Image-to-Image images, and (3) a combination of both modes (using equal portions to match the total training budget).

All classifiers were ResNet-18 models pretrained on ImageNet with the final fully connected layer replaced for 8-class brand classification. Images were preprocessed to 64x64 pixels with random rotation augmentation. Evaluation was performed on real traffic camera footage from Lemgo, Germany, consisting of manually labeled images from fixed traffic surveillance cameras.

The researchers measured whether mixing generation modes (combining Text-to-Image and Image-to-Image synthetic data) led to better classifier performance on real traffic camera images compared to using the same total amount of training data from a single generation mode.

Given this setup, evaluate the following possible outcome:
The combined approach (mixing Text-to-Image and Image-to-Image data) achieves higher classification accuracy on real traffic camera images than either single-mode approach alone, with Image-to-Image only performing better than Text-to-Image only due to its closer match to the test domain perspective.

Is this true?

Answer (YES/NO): NO